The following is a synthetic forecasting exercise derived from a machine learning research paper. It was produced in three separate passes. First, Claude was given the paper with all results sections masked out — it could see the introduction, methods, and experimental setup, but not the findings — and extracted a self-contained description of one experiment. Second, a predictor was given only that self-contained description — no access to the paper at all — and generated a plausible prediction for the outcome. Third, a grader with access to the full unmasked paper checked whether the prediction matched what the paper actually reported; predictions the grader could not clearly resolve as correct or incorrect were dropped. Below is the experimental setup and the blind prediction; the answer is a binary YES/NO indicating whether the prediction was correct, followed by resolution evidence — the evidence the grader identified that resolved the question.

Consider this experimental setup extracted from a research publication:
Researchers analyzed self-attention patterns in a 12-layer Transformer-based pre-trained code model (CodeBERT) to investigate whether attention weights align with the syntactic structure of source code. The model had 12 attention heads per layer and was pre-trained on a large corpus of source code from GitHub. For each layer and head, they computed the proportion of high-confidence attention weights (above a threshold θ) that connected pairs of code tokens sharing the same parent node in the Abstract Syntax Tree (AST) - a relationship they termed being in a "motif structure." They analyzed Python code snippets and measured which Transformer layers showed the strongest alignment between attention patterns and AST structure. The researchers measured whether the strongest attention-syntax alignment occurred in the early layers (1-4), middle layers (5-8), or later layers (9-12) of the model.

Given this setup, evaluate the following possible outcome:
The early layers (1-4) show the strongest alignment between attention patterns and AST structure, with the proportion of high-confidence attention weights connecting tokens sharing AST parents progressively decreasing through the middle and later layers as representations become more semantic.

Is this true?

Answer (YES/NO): NO